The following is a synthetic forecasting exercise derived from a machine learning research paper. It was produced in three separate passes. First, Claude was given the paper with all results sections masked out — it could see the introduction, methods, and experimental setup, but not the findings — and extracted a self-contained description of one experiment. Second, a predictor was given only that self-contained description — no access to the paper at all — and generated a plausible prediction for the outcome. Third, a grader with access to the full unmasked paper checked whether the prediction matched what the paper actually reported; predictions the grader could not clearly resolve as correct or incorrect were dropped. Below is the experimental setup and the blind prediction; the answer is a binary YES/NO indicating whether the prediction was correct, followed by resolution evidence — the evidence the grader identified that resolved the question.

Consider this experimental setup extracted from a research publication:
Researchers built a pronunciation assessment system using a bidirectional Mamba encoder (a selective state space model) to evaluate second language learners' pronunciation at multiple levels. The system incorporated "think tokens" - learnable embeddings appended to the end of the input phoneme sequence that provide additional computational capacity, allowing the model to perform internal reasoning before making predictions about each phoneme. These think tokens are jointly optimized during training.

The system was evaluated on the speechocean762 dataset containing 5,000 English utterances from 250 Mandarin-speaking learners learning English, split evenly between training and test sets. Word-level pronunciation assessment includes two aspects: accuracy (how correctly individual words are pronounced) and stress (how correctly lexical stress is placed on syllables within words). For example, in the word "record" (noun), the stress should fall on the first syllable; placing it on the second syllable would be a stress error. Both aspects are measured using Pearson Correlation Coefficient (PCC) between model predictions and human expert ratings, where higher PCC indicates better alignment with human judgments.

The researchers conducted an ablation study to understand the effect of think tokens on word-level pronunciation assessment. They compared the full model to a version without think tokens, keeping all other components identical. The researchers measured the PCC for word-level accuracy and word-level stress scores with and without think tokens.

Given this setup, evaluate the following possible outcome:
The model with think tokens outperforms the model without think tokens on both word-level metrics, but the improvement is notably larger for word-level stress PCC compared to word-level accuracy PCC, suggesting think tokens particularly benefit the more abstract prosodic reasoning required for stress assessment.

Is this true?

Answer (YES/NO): NO